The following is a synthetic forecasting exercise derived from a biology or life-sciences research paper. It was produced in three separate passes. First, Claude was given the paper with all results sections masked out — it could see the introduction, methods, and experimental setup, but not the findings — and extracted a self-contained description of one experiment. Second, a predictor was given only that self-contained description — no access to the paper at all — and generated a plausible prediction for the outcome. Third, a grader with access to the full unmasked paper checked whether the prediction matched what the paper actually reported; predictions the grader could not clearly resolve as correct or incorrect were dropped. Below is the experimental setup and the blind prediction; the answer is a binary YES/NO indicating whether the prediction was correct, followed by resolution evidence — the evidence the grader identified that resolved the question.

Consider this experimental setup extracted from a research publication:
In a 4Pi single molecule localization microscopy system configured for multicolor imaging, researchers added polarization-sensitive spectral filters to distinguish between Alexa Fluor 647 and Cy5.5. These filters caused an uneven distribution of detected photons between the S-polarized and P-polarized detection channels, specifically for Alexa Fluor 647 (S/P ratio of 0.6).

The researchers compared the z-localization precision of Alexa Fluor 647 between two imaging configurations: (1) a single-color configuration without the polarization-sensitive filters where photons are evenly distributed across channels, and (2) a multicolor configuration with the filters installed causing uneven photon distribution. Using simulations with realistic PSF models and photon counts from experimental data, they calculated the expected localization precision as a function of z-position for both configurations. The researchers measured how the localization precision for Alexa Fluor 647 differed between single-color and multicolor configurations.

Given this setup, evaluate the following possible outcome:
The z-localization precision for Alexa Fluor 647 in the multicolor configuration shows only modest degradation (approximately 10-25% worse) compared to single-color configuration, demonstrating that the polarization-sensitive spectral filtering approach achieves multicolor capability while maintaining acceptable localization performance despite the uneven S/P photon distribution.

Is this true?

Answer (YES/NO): NO